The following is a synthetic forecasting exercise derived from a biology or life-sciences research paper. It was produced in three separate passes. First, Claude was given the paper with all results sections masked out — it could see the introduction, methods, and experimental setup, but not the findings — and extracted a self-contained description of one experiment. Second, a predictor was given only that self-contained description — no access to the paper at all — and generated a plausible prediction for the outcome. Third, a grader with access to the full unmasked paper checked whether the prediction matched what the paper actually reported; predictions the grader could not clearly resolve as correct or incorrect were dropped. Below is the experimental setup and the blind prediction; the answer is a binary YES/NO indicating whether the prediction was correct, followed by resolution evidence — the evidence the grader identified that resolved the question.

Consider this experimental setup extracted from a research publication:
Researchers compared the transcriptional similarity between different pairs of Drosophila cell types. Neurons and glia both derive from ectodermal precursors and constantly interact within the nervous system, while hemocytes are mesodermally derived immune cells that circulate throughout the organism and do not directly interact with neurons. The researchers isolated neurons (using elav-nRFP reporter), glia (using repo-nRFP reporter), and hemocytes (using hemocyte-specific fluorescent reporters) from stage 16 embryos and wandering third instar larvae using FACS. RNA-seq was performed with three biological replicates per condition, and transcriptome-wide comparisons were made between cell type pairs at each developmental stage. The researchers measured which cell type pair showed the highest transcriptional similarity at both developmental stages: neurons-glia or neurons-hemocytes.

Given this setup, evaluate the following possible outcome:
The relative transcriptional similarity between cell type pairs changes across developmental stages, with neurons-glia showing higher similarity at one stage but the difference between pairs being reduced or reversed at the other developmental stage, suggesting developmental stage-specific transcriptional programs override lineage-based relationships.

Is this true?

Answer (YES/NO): NO